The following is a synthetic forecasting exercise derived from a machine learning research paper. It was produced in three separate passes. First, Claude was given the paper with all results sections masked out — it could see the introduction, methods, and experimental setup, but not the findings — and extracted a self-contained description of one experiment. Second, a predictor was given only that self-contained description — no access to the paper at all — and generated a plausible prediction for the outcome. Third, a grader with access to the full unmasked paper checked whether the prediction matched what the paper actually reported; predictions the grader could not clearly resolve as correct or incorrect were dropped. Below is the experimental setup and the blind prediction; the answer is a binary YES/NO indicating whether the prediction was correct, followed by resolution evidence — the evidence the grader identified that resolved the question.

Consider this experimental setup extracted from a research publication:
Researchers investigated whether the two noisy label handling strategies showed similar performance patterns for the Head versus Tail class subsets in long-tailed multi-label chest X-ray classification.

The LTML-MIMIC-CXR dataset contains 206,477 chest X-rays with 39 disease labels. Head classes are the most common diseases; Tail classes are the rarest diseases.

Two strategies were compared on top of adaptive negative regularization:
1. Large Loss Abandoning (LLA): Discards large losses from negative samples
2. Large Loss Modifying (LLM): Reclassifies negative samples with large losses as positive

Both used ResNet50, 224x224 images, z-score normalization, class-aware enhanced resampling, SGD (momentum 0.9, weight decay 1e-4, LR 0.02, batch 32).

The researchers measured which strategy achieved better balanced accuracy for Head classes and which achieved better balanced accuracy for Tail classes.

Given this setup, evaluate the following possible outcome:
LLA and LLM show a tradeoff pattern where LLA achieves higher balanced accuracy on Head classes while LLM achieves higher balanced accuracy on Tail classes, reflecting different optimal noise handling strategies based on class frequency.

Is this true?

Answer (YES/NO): NO